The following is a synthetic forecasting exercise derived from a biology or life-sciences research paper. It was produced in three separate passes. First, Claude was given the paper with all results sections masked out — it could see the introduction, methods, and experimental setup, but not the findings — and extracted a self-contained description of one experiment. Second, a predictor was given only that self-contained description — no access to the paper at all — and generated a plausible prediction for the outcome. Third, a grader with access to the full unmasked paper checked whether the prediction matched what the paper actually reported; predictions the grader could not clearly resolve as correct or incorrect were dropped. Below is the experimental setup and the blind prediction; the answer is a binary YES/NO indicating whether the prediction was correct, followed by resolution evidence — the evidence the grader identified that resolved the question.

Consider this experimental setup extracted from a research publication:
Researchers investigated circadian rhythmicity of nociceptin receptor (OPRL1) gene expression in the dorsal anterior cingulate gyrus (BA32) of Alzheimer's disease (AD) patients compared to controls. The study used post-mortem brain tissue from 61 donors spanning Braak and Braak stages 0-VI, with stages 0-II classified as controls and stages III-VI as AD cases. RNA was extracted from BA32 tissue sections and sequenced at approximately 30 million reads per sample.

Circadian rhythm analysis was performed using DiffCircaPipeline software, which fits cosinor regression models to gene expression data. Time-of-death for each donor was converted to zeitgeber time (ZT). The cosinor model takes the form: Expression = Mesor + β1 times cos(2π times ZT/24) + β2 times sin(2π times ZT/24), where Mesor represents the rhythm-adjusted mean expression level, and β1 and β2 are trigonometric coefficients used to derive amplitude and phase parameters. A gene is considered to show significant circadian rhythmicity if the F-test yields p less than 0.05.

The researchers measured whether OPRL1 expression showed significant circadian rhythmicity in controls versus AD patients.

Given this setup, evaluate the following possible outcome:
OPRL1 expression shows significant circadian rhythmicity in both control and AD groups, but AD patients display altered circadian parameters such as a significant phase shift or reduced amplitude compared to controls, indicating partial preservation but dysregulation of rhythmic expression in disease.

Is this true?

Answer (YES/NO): NO